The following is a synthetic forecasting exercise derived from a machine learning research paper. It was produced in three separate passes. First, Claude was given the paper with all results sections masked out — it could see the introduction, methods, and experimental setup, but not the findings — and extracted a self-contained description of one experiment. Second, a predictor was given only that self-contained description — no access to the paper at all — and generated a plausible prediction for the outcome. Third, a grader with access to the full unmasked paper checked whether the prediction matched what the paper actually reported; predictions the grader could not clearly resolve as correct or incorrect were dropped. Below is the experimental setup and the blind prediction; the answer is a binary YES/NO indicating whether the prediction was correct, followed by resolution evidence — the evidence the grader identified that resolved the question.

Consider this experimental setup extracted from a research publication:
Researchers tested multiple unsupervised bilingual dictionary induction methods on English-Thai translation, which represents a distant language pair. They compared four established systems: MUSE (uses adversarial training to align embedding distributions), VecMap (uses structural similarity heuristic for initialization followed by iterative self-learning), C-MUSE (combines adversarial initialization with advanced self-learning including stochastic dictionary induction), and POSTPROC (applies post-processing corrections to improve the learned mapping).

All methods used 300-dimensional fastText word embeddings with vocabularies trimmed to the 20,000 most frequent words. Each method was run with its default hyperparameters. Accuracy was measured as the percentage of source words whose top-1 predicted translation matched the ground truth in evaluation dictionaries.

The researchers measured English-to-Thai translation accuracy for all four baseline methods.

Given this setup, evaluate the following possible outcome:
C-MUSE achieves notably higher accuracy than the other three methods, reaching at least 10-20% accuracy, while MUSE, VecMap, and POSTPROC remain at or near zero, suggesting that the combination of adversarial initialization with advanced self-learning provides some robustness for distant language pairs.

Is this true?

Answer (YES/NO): NO